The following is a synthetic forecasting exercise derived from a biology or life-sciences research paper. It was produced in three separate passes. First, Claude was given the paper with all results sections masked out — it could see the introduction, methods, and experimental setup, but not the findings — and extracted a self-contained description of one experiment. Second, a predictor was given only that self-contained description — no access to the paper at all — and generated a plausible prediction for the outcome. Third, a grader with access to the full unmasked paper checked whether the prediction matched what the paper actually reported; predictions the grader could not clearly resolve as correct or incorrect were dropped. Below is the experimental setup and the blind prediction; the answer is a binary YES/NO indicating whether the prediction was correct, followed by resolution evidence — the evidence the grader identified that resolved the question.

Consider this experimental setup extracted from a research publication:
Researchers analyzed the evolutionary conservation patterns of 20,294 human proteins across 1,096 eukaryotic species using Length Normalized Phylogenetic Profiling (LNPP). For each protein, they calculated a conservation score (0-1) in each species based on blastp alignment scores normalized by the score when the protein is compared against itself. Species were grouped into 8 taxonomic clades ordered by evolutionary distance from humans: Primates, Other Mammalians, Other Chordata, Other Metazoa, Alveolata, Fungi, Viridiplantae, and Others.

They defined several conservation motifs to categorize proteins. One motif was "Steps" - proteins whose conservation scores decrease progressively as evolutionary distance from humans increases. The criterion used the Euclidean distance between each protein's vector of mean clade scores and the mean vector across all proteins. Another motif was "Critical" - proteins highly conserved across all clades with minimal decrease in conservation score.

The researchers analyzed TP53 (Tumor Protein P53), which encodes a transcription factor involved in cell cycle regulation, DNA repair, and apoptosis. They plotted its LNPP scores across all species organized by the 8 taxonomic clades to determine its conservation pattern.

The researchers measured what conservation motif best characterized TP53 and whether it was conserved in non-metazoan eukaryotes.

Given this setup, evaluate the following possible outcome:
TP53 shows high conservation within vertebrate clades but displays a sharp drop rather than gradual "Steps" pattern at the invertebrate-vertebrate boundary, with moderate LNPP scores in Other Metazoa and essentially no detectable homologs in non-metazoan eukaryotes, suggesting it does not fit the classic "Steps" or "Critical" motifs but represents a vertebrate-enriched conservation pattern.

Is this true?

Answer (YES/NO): NO